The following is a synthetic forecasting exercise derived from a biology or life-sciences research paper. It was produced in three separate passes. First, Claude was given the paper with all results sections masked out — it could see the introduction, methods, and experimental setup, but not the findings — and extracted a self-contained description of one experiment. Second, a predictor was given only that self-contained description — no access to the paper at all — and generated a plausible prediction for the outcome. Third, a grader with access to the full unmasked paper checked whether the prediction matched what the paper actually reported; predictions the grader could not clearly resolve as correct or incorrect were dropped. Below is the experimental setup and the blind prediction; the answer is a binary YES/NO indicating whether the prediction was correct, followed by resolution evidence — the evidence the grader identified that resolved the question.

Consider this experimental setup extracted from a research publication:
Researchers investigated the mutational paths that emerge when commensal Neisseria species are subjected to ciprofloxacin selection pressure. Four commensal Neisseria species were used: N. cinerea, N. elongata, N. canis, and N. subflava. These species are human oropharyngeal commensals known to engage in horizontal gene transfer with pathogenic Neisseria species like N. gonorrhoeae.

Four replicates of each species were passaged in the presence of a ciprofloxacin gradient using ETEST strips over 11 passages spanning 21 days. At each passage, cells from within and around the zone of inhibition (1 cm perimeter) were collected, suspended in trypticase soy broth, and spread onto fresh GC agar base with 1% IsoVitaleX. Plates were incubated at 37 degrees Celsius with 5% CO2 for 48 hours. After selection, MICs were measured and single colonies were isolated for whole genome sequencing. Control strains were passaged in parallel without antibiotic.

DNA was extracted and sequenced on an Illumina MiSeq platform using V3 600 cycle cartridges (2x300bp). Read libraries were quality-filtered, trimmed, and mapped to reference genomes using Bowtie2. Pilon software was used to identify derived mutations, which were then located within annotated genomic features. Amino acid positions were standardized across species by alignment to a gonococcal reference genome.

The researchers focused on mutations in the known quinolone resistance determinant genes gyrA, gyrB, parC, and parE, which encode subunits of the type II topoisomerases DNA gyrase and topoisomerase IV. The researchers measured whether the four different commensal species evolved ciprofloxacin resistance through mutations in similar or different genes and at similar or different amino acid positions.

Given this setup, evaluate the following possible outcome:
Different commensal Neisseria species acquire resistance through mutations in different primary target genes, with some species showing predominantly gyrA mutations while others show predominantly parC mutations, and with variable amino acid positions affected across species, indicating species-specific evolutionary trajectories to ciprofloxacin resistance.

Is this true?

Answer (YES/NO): NO